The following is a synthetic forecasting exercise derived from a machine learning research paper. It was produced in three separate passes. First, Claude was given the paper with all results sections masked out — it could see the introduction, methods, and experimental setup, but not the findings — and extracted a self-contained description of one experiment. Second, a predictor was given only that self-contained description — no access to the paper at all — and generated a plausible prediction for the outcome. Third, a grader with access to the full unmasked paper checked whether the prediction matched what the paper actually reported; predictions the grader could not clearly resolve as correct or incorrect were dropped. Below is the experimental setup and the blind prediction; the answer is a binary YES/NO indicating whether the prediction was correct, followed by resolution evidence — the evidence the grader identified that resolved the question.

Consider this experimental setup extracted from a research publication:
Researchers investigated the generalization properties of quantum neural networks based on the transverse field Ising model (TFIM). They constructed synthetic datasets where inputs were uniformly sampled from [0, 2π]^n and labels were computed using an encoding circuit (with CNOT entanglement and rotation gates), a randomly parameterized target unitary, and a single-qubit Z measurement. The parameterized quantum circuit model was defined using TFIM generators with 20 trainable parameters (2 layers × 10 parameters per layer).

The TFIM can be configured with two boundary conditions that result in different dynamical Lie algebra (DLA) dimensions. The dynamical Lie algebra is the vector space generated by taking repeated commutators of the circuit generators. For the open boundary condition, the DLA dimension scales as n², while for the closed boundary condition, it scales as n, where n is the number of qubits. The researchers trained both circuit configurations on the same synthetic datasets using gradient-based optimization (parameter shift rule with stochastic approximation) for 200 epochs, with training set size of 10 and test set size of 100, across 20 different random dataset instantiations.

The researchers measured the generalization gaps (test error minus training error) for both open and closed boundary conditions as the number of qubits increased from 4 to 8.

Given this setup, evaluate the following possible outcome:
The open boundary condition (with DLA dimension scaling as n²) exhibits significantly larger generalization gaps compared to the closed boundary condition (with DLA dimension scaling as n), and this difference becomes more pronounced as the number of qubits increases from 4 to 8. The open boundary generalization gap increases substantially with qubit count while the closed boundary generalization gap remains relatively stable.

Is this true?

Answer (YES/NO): NO